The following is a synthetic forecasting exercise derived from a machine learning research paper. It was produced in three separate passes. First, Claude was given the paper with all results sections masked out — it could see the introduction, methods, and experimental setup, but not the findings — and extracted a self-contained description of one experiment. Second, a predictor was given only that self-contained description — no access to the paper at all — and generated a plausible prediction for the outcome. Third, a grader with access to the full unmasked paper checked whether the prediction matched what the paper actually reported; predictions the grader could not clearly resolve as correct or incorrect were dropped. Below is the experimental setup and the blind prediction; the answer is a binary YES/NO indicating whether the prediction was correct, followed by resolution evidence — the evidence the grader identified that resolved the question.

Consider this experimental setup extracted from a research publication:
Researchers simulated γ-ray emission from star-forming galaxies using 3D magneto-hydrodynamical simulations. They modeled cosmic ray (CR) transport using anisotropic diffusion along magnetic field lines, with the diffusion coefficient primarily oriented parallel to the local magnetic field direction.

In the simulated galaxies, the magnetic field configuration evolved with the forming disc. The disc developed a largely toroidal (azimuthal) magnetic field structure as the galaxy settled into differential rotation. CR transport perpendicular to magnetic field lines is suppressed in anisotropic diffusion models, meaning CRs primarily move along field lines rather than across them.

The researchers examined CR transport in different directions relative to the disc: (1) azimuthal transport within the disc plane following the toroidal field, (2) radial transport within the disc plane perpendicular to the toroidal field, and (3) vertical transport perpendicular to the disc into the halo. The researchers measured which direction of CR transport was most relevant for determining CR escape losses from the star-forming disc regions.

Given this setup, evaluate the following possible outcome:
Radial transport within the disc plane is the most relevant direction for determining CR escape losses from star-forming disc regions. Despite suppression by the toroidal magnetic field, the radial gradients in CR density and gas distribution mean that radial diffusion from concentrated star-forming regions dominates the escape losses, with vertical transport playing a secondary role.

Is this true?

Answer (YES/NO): NO